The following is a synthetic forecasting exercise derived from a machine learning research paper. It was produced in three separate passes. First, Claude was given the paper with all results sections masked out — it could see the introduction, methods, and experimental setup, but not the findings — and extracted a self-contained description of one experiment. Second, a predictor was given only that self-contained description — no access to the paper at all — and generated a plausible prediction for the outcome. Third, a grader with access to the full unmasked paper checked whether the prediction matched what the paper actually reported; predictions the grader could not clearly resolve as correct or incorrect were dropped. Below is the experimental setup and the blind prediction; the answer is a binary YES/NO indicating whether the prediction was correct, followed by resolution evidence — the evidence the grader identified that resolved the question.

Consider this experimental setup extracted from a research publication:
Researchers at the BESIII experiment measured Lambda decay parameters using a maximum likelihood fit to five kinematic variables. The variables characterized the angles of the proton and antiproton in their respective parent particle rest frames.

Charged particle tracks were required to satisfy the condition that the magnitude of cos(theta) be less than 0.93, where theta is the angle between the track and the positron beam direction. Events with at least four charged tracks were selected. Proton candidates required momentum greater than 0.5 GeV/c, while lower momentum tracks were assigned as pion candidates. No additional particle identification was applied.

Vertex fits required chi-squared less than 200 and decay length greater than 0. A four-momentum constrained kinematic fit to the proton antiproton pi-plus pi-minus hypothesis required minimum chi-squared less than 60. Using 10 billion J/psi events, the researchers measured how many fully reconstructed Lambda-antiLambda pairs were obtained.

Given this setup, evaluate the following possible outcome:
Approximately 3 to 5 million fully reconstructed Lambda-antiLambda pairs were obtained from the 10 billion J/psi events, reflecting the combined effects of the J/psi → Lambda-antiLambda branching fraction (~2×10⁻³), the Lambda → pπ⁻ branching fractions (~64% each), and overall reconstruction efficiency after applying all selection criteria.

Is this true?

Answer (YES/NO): YES